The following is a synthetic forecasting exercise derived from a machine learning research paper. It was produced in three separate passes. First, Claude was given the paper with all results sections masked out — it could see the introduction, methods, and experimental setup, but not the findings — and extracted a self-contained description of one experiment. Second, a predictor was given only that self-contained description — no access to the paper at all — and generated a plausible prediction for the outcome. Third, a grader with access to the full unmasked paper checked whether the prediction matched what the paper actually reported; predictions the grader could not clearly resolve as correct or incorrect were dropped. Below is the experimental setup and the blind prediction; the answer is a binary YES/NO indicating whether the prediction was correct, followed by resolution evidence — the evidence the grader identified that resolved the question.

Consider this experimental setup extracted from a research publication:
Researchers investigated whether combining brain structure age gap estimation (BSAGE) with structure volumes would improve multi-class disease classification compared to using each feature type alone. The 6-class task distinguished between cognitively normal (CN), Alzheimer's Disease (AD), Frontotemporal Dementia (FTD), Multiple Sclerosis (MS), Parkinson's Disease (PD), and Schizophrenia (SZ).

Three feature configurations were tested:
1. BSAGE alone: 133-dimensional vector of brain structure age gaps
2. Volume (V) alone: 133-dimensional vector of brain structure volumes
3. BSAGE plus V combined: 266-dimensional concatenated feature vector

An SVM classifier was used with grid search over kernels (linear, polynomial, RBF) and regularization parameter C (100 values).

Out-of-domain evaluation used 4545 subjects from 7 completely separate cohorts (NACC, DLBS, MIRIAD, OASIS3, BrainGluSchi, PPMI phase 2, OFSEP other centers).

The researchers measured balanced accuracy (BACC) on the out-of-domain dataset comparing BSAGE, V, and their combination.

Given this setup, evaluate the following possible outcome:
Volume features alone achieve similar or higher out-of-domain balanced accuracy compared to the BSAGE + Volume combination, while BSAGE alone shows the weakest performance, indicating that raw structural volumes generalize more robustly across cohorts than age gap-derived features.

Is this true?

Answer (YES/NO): NO